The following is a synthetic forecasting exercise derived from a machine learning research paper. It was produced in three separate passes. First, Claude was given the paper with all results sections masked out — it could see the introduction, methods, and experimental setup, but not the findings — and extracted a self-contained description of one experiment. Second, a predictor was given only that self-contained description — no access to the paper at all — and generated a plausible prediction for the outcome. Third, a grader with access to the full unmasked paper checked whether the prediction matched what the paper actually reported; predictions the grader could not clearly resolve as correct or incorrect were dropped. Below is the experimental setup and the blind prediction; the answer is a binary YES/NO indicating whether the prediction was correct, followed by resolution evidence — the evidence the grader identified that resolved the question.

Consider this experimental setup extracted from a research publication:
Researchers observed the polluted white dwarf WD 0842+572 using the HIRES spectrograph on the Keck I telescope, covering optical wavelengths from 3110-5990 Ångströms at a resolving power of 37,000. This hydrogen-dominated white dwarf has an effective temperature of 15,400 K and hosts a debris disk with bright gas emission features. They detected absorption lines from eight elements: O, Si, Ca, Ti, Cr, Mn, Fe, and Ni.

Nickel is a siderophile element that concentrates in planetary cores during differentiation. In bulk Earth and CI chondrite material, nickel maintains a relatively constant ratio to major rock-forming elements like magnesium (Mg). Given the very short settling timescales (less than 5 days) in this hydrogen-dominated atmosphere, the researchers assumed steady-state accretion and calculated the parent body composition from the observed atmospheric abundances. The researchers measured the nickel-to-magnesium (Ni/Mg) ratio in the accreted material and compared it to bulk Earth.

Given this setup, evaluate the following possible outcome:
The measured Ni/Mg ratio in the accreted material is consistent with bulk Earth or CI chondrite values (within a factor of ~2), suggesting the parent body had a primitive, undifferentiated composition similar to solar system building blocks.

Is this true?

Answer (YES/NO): NO